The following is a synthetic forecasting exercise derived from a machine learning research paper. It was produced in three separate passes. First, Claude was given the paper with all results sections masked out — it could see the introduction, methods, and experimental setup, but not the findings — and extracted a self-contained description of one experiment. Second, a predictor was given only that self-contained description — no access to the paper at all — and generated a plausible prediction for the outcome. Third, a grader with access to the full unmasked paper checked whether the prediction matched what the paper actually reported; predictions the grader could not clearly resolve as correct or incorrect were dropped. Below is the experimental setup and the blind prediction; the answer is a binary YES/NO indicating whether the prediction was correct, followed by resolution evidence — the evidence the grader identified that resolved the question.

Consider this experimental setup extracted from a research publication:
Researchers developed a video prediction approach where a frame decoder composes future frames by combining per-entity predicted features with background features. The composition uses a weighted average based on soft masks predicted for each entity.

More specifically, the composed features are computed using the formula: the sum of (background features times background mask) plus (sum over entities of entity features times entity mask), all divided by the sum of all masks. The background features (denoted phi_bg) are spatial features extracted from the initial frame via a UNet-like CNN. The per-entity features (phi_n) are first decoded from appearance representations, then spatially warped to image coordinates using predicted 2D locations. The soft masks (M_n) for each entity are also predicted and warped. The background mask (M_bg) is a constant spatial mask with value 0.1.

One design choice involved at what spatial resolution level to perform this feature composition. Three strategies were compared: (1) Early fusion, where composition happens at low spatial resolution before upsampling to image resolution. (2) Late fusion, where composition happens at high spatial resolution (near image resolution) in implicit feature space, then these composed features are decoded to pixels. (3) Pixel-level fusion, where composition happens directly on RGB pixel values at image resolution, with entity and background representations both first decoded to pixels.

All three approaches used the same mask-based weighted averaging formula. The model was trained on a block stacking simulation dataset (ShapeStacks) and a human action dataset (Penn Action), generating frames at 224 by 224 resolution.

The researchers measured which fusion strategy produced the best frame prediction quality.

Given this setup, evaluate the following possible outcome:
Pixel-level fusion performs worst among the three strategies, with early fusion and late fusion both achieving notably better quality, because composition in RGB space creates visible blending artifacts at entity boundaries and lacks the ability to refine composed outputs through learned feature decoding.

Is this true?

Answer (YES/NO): NO